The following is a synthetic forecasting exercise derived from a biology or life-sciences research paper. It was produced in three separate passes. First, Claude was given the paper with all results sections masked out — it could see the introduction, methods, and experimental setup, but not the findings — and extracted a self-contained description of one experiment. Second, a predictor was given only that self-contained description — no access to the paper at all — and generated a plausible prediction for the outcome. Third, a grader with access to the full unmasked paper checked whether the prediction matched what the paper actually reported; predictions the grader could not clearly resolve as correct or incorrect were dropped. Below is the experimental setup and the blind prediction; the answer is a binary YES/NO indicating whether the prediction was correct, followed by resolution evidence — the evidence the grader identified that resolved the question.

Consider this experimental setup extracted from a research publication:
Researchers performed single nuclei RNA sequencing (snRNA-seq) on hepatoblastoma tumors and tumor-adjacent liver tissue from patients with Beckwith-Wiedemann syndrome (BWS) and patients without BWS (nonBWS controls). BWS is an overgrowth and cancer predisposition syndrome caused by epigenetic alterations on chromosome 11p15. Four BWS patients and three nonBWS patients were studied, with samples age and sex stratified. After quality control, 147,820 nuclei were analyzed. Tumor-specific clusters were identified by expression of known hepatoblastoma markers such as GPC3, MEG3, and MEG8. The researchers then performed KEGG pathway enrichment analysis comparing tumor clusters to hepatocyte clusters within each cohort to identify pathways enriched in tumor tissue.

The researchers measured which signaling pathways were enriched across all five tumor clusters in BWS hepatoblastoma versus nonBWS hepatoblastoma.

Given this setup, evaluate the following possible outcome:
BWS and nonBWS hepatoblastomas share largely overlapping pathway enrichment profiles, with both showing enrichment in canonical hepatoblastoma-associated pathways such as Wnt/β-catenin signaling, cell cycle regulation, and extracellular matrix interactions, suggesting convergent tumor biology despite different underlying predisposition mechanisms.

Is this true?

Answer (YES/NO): NO